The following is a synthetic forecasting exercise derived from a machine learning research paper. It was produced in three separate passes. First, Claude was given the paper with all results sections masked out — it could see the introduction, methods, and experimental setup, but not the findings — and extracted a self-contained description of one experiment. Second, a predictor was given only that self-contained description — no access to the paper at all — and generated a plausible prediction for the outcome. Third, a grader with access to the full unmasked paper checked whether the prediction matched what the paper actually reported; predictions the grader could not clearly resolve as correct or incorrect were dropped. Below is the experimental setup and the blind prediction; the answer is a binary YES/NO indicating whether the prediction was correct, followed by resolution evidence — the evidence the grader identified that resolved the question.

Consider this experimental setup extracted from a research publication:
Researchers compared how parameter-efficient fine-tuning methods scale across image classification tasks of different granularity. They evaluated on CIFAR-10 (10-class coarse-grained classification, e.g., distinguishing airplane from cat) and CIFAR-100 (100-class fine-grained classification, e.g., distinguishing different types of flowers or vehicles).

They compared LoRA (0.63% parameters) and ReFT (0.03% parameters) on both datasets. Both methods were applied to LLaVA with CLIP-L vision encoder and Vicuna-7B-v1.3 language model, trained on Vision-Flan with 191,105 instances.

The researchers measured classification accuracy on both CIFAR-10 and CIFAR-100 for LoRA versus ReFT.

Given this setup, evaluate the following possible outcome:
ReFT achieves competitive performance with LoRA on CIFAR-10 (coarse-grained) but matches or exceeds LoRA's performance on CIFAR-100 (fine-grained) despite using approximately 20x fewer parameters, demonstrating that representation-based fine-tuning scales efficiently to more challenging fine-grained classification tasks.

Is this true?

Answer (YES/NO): YES